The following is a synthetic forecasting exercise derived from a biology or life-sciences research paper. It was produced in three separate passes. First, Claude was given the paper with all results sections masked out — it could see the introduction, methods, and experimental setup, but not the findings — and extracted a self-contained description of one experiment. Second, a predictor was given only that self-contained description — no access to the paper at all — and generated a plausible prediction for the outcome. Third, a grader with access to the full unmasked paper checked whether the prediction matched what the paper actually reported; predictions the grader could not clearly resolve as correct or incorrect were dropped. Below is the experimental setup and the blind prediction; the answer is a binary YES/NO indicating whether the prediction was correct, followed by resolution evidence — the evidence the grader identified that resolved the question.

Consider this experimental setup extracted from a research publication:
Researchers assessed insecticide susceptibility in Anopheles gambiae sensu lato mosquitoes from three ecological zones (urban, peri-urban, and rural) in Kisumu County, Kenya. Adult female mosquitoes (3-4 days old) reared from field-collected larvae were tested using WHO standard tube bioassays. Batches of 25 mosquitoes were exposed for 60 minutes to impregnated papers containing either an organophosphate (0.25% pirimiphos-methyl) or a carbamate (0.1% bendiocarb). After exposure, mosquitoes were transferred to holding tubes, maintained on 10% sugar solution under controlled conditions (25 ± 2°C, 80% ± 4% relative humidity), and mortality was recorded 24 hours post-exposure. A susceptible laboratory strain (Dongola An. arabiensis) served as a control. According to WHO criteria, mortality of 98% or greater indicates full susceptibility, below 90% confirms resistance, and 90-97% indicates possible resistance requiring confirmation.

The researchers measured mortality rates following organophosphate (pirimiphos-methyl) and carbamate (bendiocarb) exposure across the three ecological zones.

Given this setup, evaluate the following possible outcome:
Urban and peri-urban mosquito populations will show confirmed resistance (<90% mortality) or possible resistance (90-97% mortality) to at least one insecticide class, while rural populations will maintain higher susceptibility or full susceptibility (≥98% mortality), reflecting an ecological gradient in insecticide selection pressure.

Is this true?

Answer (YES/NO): NO